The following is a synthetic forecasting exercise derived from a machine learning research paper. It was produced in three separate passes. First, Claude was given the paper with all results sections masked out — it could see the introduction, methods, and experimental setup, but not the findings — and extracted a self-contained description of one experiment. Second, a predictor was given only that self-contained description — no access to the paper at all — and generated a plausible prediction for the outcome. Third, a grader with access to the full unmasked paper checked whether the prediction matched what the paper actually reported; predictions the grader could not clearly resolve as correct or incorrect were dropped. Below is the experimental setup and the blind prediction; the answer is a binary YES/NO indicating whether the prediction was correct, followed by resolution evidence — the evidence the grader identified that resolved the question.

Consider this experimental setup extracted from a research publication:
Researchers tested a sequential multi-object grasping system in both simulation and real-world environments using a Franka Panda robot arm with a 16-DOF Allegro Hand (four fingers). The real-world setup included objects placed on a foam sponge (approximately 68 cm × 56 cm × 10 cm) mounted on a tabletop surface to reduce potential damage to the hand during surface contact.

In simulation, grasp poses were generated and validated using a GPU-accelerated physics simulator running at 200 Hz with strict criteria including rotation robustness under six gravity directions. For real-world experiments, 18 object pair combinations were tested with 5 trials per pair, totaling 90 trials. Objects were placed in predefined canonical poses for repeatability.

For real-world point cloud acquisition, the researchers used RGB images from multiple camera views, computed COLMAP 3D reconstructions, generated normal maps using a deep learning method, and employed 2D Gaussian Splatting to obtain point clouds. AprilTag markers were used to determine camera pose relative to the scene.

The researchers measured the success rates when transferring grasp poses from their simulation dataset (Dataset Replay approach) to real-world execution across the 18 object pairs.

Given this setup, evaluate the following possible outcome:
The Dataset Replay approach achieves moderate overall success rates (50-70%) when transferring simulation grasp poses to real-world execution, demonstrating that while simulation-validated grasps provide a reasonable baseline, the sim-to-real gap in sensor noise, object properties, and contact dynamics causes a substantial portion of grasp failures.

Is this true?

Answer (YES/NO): YES